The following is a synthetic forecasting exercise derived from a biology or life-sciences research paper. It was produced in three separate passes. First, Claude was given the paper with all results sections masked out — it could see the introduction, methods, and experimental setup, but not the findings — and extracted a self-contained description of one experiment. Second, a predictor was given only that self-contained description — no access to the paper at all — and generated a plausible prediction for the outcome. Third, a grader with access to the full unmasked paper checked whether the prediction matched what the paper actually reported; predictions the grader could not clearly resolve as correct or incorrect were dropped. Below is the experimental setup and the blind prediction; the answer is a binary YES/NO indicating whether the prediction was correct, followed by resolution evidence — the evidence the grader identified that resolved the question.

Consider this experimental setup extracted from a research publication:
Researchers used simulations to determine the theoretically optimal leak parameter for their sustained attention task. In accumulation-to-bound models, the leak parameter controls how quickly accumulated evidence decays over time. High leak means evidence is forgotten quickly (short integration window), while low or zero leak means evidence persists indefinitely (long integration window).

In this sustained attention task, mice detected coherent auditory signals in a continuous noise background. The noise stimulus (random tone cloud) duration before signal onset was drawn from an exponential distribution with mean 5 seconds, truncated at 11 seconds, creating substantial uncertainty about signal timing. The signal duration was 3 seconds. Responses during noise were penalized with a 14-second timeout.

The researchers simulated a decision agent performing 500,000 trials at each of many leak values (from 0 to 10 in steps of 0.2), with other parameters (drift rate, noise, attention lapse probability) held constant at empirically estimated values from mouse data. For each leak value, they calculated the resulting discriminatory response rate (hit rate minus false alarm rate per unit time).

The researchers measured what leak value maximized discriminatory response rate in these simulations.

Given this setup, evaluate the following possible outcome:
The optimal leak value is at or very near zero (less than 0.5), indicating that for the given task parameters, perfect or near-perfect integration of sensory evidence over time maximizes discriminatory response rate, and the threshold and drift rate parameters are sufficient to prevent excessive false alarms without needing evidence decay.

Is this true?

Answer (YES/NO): NO